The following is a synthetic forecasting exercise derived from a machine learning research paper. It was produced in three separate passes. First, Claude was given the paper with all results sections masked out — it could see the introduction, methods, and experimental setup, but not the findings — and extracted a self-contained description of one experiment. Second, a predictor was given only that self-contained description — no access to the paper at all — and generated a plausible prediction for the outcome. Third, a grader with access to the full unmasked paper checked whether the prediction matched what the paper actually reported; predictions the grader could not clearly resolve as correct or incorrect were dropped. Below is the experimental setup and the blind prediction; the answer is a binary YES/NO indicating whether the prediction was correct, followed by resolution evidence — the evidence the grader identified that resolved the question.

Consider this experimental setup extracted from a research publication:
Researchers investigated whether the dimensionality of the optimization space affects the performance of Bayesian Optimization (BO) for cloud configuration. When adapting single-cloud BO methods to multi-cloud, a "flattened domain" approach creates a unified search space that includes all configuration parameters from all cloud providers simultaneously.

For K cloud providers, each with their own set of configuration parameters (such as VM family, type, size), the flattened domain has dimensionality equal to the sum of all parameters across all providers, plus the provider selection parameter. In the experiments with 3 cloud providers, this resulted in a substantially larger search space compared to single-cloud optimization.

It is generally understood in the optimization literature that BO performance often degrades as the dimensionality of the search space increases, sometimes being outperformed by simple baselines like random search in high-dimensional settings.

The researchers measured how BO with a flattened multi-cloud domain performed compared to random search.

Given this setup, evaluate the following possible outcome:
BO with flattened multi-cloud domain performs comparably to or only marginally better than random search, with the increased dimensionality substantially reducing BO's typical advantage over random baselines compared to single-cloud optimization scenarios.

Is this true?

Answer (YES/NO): NO